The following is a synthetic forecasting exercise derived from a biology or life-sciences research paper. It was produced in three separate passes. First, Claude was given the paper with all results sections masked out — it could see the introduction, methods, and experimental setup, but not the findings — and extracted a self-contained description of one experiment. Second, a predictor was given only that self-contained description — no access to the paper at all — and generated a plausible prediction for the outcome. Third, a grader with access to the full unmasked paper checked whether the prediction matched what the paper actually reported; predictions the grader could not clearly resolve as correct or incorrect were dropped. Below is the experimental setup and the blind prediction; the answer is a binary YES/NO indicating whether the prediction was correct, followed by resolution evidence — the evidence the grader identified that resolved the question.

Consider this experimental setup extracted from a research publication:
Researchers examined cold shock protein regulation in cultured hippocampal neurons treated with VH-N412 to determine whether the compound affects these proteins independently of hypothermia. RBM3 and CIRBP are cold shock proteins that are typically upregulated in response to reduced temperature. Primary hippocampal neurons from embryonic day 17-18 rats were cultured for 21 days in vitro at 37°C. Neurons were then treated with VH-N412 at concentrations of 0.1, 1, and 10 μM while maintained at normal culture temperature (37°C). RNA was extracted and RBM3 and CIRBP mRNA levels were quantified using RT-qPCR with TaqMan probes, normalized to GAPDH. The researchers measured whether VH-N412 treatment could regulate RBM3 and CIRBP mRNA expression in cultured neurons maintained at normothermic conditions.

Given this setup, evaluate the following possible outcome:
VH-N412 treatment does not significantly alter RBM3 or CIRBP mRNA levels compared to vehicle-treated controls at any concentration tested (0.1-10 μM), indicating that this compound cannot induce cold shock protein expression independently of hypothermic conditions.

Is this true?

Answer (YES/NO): YES